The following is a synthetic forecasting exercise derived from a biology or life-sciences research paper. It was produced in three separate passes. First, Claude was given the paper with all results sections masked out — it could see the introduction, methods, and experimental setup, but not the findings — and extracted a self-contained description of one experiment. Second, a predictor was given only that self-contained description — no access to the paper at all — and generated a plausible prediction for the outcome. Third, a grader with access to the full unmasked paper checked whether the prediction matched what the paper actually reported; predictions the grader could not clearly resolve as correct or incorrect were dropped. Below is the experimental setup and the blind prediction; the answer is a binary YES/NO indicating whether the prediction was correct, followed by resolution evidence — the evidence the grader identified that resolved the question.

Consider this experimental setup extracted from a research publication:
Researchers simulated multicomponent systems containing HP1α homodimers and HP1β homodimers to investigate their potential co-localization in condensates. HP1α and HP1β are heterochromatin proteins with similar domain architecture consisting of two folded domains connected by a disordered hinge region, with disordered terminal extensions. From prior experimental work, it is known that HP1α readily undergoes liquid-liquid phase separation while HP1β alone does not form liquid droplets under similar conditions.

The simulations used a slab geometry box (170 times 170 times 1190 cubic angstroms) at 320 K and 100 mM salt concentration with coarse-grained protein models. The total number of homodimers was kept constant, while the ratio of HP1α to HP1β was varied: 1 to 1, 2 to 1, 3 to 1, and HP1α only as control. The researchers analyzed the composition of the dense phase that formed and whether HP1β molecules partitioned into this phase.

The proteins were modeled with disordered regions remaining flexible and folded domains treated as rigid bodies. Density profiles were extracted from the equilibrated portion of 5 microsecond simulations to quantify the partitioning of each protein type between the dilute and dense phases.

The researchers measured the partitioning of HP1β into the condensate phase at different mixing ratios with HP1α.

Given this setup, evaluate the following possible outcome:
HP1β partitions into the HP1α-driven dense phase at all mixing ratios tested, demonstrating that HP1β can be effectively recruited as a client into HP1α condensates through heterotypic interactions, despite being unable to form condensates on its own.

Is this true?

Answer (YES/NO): YES